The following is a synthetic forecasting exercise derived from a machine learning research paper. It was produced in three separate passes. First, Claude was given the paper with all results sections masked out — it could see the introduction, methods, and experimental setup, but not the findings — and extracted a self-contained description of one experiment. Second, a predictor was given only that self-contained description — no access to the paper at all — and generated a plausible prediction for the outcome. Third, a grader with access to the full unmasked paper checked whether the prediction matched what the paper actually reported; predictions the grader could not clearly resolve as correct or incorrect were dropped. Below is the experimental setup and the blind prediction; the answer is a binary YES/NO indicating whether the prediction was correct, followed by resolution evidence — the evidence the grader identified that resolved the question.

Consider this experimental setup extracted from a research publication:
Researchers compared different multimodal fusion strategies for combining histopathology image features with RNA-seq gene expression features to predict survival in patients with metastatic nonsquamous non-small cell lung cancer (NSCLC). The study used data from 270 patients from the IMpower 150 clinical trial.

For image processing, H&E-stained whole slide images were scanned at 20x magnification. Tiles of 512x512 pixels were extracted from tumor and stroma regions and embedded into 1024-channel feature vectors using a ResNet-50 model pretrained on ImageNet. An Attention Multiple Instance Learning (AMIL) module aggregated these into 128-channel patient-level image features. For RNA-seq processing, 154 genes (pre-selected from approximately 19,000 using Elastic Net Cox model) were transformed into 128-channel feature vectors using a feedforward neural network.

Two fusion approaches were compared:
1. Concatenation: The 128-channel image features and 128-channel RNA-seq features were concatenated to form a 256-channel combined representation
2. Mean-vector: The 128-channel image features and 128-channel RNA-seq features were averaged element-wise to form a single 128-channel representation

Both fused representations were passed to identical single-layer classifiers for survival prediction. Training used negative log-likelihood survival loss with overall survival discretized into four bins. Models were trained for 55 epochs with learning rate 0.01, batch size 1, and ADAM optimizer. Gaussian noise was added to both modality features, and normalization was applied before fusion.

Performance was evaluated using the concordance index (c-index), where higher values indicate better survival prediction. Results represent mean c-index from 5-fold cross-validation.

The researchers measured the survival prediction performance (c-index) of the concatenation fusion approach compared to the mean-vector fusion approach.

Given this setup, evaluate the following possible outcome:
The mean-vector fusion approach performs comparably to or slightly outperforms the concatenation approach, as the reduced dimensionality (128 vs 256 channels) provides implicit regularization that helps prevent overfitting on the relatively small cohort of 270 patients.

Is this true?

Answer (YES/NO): NO